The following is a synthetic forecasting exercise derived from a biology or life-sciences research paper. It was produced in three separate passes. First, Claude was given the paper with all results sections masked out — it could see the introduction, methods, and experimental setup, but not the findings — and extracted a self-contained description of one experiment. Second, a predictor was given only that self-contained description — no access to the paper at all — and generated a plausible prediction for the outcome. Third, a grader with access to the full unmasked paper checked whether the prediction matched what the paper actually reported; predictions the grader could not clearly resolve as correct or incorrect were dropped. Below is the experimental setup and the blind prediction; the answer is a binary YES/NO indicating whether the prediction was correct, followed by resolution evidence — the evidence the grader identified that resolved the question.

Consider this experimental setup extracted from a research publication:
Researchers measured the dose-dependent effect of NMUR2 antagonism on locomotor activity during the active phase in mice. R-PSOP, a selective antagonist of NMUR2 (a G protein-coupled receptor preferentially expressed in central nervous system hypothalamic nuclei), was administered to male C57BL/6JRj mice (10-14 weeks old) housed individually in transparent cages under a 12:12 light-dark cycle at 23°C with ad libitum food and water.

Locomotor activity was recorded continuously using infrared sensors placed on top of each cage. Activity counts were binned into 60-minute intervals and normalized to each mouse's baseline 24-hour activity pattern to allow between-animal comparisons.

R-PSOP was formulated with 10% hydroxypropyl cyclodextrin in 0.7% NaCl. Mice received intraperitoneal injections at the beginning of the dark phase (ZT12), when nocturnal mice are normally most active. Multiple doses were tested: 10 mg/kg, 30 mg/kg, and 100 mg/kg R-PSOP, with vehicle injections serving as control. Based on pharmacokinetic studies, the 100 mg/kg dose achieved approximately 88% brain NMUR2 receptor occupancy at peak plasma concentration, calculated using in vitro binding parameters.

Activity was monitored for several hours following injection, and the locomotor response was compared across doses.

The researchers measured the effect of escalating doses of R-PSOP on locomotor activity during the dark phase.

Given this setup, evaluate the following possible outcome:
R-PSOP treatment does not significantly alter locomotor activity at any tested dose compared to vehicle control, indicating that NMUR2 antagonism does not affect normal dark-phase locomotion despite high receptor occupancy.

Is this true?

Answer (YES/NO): NO